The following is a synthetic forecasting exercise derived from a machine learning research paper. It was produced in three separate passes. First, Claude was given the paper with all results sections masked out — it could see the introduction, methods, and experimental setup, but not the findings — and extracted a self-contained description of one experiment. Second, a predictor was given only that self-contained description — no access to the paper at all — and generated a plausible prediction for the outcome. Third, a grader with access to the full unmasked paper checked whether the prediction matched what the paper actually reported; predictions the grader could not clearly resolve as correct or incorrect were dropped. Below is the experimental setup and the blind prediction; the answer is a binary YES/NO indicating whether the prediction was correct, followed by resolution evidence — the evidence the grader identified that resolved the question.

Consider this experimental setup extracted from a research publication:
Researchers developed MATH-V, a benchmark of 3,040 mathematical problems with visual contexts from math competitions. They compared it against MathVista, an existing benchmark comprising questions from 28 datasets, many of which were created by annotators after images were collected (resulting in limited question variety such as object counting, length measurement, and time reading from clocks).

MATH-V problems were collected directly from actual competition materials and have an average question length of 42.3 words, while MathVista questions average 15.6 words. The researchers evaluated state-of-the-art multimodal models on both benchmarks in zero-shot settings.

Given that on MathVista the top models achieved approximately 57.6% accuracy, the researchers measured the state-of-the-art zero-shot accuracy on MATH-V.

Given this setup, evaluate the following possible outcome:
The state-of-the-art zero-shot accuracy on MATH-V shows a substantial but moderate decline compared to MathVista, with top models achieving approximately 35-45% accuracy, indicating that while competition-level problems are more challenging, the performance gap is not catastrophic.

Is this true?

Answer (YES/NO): NO